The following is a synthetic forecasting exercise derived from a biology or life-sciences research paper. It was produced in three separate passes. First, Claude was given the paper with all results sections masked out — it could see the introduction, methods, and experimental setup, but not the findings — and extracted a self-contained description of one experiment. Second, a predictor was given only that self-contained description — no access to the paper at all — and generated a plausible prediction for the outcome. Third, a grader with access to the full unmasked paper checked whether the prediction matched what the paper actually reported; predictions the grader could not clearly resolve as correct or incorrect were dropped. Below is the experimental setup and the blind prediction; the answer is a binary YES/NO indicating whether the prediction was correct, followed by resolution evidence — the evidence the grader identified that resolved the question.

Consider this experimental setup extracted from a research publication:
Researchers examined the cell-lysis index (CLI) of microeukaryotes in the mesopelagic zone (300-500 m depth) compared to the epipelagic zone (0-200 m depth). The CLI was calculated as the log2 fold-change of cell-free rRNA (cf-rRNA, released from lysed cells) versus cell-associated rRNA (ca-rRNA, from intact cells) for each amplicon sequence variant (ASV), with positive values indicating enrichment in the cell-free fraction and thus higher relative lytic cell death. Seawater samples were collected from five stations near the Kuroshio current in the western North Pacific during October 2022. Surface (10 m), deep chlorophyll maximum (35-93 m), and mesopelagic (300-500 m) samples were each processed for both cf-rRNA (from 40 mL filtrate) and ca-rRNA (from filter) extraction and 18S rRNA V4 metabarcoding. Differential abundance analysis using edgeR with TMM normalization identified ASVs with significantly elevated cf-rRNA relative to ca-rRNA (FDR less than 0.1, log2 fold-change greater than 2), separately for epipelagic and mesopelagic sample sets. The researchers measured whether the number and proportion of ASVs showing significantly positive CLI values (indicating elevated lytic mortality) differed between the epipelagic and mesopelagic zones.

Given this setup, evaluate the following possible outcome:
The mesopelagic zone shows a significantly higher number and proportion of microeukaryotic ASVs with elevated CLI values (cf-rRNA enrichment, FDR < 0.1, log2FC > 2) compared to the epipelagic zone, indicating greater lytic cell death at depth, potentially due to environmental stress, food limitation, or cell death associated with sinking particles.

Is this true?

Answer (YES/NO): YES